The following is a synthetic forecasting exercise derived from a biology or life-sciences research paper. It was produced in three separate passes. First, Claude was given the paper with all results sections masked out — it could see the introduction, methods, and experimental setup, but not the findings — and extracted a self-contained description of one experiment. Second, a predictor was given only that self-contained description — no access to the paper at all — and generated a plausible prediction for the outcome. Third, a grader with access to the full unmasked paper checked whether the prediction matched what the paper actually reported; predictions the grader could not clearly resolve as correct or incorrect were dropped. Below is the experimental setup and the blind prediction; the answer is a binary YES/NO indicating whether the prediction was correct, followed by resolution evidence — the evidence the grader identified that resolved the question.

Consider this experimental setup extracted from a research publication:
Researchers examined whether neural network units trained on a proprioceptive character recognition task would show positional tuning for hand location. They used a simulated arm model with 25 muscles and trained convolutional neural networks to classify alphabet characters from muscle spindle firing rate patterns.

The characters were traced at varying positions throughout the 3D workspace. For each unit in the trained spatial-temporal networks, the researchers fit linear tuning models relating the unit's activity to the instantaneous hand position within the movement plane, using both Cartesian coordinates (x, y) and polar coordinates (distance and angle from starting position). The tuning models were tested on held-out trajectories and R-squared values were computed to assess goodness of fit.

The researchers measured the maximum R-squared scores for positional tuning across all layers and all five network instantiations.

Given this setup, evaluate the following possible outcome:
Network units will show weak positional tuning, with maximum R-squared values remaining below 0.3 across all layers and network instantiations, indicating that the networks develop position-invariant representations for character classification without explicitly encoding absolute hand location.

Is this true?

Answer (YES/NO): YES